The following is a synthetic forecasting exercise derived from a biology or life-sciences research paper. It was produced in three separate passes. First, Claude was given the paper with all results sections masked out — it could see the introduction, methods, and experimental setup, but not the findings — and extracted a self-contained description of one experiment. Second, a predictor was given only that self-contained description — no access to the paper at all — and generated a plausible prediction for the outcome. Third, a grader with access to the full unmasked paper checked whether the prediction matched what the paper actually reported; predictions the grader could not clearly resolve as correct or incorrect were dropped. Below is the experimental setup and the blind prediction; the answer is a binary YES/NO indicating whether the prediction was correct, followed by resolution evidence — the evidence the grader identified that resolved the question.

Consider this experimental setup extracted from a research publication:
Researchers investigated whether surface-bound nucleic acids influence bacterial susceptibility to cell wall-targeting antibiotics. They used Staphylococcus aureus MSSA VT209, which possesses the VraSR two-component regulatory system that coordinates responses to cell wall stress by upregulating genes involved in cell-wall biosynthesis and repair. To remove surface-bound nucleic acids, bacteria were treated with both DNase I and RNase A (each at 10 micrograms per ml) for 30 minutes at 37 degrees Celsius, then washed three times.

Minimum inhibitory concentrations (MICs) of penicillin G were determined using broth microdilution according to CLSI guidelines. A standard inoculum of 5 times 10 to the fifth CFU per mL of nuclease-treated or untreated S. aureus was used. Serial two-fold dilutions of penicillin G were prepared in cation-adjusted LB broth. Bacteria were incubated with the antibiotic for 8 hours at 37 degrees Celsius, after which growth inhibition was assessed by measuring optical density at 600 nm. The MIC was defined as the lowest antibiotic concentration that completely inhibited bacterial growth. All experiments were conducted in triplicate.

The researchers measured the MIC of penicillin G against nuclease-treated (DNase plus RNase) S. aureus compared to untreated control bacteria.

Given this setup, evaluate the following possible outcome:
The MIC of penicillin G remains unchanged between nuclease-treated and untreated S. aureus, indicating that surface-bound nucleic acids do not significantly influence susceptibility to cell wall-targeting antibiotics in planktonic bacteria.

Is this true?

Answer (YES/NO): YES